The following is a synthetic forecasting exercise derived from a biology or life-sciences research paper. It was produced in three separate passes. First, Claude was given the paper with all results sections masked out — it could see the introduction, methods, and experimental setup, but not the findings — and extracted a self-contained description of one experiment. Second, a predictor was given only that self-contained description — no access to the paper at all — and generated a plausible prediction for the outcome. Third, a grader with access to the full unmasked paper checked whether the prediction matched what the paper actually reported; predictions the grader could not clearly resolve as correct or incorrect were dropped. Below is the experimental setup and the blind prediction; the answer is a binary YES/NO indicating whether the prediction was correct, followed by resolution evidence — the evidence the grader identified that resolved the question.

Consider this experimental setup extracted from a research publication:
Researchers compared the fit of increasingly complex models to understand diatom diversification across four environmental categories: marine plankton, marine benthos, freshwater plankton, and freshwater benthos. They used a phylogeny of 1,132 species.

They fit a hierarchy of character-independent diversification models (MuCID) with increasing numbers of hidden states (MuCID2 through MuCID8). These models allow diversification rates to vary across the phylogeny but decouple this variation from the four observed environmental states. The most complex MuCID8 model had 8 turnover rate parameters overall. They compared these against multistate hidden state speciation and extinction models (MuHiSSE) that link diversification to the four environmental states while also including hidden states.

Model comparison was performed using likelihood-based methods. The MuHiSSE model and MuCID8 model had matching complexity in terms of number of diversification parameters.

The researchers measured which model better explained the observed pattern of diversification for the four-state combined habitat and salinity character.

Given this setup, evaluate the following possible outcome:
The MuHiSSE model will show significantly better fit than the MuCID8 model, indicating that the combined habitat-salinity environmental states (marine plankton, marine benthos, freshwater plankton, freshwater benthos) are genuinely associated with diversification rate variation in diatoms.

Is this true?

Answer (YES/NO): YES